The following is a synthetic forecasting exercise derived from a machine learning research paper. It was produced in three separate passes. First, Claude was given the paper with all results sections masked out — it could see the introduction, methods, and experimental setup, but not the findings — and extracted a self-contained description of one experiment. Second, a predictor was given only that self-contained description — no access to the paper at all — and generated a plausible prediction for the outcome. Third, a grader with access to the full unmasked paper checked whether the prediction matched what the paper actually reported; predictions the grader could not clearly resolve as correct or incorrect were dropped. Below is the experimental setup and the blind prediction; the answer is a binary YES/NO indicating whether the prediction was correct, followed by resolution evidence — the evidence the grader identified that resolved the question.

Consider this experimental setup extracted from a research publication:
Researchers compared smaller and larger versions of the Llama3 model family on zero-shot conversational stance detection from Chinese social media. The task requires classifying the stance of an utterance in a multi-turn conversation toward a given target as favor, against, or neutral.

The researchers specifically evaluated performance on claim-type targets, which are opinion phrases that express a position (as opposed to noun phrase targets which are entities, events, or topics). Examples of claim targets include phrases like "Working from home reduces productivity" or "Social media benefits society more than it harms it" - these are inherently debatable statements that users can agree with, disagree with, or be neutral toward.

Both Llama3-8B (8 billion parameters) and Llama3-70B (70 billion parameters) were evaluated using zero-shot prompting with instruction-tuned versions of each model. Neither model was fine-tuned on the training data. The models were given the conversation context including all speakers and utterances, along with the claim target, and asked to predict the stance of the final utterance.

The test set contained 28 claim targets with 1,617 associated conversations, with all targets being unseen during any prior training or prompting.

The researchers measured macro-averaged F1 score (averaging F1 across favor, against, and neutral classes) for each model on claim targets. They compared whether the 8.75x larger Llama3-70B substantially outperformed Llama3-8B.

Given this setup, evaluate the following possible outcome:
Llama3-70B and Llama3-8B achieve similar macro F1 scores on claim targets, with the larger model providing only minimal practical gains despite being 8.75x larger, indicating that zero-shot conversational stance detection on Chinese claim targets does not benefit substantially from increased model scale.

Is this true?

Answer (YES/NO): YES